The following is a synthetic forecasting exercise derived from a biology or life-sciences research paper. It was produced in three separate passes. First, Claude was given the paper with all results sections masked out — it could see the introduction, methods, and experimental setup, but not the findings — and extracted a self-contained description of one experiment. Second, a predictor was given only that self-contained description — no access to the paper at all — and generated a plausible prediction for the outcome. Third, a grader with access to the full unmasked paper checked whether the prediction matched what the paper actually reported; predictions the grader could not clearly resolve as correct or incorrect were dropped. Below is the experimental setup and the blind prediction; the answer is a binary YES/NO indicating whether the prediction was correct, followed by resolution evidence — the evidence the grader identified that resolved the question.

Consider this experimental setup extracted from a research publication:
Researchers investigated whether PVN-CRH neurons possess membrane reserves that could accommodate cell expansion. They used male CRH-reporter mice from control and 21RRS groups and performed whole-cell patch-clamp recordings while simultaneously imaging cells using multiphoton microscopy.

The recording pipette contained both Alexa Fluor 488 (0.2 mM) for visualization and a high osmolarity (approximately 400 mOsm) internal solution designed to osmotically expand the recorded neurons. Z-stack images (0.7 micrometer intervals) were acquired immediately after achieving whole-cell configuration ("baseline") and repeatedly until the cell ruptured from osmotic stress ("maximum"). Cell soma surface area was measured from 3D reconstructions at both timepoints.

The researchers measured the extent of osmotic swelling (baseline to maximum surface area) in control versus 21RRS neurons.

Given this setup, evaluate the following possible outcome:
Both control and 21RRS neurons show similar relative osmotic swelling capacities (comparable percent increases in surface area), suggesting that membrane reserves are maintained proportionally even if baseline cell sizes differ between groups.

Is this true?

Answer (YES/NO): NO